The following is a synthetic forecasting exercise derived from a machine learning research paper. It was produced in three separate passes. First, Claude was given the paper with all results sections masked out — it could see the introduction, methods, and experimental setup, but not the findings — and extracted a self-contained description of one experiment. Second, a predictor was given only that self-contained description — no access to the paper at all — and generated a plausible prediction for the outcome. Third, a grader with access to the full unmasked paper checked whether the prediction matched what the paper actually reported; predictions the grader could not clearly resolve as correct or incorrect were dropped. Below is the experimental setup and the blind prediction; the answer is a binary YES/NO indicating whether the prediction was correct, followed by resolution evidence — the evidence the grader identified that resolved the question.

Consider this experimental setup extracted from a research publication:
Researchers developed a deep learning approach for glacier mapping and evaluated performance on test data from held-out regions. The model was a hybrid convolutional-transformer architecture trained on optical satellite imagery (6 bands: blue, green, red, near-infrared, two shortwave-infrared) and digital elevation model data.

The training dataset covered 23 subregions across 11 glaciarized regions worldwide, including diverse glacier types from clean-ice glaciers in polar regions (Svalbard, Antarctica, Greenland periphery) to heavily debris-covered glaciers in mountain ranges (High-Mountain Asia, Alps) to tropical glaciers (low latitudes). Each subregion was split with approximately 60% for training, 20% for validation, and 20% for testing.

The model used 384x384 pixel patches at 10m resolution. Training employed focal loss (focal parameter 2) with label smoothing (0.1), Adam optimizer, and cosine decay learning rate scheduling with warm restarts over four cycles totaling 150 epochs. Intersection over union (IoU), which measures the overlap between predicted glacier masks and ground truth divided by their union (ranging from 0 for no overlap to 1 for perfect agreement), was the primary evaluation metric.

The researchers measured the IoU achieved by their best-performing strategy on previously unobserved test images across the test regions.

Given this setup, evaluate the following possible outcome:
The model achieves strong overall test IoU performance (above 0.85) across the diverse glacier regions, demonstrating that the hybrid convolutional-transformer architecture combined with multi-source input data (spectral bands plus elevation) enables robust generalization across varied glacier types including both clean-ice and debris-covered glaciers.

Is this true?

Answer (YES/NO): NO